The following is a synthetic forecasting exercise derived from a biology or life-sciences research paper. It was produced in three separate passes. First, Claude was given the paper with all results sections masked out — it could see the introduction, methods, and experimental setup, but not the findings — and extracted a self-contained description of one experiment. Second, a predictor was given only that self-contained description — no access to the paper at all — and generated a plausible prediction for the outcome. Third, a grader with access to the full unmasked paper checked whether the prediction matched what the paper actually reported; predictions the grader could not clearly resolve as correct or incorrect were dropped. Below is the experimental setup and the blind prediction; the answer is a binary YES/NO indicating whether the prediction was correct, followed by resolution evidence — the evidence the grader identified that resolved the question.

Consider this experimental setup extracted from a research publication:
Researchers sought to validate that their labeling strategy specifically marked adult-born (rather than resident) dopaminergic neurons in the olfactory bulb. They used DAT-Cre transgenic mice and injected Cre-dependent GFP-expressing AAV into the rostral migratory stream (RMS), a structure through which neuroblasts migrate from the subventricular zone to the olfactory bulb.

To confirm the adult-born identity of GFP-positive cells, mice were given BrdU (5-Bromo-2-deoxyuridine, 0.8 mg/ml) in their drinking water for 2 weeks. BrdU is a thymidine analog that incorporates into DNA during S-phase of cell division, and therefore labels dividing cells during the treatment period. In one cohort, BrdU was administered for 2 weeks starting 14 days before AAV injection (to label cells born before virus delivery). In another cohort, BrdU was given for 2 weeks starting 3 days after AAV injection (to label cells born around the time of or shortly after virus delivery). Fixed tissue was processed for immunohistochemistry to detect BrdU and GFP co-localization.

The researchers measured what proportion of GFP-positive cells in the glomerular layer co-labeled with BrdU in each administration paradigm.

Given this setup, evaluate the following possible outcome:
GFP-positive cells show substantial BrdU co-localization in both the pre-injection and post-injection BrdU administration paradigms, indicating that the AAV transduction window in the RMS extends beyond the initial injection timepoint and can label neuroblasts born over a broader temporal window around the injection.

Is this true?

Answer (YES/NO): NO